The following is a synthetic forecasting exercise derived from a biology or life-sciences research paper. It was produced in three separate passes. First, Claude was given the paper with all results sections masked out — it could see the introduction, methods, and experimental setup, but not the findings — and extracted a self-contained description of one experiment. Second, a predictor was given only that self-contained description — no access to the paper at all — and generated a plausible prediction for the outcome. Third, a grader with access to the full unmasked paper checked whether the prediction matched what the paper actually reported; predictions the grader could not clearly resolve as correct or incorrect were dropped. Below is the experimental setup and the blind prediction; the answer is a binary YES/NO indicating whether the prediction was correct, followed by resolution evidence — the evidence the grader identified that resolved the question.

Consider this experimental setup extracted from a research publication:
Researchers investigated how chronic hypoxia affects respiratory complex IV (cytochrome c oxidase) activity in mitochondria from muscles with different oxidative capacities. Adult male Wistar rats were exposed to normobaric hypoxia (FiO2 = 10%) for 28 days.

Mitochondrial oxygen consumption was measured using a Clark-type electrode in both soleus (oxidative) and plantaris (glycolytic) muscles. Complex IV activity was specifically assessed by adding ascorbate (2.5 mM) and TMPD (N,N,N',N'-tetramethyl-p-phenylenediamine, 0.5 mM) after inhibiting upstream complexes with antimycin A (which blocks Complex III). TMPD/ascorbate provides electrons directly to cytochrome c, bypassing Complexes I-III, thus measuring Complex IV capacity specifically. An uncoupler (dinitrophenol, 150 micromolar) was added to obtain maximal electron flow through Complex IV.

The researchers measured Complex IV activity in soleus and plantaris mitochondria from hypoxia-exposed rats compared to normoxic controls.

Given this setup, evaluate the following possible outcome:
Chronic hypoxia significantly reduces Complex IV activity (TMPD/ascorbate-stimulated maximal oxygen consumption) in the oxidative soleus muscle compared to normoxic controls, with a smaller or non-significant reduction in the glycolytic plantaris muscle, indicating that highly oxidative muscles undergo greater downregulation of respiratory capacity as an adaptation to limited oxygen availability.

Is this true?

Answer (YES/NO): NO